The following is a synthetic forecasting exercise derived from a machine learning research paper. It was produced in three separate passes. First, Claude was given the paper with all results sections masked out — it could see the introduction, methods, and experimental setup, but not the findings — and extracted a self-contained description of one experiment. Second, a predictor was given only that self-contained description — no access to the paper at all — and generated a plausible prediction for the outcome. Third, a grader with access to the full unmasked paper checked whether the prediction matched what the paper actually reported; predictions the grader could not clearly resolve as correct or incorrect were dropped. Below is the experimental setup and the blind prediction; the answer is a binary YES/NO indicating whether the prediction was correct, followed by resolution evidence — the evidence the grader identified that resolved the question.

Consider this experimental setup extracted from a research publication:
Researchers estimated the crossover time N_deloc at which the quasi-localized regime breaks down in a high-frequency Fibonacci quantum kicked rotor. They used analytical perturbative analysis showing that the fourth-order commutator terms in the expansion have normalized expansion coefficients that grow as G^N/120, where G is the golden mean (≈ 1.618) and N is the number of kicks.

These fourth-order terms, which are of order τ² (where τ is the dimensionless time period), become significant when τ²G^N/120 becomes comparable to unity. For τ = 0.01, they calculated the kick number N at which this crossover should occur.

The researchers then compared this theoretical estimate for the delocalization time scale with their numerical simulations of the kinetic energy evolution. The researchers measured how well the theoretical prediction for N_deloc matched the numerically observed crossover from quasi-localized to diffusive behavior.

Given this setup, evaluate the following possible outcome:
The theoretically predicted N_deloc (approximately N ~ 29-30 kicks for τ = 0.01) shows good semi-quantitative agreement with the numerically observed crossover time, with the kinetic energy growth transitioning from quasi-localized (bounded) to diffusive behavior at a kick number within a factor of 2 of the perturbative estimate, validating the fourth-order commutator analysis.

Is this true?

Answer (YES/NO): NO